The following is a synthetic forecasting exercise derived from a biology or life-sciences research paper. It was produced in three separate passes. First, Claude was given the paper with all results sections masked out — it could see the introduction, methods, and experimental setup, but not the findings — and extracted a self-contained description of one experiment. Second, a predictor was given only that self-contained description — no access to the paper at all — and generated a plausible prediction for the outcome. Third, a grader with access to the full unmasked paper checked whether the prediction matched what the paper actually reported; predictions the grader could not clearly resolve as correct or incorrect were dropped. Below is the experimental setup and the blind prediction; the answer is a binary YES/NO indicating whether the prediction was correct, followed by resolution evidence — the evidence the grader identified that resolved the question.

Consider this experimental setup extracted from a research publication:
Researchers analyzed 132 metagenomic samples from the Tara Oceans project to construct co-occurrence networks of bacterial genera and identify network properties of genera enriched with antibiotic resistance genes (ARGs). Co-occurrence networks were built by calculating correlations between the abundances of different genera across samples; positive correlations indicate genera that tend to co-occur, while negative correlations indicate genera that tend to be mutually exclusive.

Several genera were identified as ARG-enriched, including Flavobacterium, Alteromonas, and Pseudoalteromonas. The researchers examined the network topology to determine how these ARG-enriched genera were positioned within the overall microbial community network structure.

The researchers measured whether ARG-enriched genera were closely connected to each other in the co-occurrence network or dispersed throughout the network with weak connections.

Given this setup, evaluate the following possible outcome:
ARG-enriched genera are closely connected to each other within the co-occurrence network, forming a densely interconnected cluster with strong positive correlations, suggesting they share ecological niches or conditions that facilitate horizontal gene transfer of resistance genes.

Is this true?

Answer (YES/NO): YES